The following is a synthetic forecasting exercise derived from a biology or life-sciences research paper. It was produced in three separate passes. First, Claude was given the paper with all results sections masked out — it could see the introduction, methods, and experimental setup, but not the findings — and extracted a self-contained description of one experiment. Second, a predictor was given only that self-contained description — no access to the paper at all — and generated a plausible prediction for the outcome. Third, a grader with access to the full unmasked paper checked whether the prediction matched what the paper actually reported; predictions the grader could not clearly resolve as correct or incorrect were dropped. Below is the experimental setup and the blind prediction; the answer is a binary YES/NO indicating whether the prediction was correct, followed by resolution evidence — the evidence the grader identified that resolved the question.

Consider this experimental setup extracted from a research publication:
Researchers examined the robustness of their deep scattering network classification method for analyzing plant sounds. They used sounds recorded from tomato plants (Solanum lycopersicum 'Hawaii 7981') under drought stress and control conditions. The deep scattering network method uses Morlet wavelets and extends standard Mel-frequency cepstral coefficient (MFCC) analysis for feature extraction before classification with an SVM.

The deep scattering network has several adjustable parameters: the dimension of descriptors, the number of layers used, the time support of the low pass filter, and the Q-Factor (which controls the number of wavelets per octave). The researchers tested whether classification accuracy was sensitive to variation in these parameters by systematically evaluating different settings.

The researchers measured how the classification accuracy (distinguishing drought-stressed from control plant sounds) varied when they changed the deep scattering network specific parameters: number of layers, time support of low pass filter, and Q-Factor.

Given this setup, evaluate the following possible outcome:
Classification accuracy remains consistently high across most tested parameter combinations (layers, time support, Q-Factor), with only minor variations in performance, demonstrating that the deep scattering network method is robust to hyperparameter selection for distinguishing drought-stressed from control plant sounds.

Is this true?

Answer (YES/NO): YES